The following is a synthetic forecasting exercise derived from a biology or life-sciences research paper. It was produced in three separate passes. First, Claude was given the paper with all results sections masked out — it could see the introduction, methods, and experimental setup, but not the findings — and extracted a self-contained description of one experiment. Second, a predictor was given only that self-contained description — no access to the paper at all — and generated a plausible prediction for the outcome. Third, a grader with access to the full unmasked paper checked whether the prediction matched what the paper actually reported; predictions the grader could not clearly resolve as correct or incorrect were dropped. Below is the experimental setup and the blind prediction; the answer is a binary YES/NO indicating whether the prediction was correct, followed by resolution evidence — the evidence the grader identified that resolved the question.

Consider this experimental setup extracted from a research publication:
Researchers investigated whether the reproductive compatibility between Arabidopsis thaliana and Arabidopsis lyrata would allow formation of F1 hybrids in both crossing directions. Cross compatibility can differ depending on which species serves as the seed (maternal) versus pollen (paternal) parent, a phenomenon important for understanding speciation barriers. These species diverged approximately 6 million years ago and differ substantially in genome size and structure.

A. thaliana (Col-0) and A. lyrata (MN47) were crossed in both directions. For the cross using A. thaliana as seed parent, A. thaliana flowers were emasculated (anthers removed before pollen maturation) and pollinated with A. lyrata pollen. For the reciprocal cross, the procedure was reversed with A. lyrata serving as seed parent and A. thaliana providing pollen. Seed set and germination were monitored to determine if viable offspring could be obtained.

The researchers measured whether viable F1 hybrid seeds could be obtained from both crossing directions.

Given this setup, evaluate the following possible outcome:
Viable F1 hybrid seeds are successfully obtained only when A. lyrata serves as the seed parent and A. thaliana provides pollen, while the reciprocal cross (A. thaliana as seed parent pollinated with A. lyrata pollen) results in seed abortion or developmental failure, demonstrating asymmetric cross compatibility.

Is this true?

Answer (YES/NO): NO